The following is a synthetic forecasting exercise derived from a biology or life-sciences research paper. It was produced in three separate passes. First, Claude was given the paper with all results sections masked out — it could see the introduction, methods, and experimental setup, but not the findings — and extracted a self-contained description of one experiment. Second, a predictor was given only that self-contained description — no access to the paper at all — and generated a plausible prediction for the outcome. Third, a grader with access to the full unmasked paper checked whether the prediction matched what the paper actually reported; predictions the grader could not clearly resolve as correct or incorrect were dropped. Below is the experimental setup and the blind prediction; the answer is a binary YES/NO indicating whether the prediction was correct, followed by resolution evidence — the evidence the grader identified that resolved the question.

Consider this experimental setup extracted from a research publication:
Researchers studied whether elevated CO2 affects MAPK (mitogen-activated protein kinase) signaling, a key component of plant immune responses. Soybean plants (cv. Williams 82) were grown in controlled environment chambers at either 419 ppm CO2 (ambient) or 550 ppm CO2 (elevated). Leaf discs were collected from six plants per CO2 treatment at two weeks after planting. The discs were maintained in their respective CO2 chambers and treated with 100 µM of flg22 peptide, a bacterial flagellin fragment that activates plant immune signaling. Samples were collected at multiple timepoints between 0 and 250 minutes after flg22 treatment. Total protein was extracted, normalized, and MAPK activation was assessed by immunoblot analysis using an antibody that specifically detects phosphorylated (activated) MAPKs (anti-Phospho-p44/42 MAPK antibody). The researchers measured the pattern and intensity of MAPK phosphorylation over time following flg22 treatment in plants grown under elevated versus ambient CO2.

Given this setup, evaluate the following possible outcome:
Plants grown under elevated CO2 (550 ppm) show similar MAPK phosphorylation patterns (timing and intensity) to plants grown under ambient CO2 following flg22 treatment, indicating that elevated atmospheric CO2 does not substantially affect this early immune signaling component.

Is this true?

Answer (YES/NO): NO